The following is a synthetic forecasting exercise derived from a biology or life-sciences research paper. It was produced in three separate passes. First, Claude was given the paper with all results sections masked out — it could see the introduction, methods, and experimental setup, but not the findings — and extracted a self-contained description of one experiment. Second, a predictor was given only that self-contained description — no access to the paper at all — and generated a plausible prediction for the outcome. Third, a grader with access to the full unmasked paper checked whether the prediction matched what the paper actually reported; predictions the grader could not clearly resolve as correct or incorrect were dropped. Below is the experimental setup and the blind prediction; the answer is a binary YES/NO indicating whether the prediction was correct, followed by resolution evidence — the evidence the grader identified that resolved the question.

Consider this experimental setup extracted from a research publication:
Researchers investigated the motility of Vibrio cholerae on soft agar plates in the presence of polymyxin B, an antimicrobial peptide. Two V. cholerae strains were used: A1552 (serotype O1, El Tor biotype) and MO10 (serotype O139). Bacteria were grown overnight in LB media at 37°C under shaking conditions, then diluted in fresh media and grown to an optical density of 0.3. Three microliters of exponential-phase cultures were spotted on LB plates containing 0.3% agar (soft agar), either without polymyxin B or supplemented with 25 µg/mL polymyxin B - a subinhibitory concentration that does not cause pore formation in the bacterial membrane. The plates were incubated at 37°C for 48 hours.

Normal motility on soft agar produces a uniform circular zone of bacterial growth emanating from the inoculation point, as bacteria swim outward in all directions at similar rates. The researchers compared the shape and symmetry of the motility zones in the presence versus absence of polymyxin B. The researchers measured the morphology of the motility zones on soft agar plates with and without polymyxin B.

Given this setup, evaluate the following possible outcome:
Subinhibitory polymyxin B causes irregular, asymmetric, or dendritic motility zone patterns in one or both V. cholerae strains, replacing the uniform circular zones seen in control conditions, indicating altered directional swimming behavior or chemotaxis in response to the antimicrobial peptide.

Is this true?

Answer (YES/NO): YES